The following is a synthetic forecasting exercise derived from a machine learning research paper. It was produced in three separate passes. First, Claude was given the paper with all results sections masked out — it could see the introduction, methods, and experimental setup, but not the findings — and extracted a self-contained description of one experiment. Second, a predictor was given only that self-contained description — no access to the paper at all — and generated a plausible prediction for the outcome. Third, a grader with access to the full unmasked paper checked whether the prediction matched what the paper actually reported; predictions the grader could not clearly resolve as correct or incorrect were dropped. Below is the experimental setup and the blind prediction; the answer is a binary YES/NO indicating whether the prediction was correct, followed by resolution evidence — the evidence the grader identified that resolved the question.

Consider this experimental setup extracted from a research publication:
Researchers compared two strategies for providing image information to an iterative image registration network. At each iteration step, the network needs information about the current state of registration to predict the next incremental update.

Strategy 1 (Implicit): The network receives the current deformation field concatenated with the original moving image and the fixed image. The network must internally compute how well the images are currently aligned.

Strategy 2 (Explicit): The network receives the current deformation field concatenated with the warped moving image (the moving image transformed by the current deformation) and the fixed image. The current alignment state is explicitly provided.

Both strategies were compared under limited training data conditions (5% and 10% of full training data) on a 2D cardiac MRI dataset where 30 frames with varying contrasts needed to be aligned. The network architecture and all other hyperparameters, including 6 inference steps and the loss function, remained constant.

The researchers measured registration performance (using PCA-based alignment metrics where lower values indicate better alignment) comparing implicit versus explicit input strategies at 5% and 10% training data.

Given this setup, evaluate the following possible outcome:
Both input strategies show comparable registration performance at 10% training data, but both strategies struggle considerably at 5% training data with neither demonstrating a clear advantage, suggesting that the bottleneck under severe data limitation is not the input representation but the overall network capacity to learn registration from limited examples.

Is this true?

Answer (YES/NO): NO